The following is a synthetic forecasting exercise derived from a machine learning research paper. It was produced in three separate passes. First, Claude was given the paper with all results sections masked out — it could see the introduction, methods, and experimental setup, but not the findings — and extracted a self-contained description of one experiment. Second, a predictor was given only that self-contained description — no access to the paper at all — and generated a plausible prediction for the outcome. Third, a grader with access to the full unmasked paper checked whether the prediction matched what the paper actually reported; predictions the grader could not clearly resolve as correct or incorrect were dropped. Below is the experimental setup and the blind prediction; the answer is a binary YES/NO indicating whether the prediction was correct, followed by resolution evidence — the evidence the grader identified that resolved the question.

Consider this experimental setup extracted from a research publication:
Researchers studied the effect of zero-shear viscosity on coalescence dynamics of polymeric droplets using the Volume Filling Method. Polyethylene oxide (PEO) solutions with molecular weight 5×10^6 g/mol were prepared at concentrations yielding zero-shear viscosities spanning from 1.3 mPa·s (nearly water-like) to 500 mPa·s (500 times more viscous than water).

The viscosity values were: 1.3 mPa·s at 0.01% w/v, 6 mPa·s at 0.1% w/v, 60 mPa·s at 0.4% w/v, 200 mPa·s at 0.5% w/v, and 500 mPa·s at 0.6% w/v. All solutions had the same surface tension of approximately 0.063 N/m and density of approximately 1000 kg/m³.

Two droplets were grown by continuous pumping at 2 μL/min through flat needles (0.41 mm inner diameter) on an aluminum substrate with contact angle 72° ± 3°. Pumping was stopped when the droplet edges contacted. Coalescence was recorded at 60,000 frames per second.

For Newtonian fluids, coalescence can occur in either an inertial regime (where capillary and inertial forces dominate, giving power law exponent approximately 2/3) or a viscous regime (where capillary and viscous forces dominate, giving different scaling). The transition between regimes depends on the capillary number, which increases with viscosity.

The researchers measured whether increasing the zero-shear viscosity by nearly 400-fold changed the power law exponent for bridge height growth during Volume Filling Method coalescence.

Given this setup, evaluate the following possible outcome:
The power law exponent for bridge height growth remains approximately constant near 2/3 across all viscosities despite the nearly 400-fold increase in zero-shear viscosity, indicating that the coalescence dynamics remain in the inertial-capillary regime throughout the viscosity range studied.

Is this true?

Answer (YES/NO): YES